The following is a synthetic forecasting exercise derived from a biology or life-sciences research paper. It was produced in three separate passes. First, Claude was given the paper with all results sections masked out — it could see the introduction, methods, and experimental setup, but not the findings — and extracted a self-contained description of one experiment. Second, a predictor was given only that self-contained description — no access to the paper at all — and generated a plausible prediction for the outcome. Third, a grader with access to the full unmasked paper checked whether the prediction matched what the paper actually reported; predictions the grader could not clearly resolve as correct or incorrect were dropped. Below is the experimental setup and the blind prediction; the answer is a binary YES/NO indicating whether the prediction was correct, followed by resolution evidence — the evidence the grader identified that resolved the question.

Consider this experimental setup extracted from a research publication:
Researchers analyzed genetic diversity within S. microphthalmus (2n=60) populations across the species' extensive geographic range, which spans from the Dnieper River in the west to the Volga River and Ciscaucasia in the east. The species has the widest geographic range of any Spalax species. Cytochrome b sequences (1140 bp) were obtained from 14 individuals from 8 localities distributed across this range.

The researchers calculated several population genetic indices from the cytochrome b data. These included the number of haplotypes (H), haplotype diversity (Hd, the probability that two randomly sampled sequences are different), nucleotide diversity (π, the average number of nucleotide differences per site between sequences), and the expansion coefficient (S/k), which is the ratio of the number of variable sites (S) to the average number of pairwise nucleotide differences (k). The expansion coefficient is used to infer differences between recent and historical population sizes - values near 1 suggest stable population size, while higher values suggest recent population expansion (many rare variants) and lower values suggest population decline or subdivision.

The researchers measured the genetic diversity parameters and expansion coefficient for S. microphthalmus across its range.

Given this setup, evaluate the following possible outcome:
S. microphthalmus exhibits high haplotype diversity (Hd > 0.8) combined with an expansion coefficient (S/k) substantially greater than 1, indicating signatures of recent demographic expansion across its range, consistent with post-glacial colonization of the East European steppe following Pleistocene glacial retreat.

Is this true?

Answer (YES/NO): YES